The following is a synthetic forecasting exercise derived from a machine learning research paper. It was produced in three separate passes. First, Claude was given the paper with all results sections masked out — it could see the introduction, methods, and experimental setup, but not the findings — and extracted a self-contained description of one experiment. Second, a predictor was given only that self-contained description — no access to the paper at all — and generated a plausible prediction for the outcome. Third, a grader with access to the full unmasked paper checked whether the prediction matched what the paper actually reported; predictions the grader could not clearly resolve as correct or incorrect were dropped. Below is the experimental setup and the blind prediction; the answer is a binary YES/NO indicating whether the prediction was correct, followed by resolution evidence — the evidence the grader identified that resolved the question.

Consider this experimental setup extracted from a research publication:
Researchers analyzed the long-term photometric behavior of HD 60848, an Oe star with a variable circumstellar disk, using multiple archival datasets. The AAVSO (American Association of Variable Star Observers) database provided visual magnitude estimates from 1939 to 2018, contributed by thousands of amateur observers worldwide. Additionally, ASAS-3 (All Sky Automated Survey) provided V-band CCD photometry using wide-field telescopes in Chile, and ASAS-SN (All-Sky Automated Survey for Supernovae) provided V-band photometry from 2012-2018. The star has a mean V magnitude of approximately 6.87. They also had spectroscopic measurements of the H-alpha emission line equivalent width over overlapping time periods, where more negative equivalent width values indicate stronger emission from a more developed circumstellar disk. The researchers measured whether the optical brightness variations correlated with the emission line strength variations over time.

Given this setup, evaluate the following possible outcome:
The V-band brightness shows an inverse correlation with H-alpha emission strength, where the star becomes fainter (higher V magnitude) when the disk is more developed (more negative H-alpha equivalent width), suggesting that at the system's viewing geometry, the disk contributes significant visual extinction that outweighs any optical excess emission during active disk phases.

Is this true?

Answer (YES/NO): NO